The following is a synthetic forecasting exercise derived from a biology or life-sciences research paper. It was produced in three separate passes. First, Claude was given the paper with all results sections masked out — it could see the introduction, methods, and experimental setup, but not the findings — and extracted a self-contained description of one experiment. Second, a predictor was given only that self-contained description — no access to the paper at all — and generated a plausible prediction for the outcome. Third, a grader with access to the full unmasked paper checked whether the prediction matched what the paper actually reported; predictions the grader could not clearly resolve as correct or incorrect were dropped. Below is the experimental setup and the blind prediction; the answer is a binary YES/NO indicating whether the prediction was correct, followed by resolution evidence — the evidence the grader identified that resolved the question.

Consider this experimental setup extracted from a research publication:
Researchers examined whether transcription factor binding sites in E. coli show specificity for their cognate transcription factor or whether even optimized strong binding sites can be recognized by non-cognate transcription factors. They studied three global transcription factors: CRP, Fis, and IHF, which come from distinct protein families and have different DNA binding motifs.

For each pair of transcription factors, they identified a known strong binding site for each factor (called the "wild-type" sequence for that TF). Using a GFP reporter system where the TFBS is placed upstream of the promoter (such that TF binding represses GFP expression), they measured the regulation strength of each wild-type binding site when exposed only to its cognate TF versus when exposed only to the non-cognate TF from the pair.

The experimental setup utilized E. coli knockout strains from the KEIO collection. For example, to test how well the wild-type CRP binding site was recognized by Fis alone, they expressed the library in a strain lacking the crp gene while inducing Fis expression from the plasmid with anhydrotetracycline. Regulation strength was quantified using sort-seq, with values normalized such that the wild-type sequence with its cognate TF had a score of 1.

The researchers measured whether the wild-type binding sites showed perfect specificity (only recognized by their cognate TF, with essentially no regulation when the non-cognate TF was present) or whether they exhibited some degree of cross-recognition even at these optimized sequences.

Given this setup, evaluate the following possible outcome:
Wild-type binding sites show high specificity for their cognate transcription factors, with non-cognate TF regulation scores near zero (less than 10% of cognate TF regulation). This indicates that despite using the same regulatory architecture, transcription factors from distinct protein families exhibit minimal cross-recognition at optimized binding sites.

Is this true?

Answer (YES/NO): YES